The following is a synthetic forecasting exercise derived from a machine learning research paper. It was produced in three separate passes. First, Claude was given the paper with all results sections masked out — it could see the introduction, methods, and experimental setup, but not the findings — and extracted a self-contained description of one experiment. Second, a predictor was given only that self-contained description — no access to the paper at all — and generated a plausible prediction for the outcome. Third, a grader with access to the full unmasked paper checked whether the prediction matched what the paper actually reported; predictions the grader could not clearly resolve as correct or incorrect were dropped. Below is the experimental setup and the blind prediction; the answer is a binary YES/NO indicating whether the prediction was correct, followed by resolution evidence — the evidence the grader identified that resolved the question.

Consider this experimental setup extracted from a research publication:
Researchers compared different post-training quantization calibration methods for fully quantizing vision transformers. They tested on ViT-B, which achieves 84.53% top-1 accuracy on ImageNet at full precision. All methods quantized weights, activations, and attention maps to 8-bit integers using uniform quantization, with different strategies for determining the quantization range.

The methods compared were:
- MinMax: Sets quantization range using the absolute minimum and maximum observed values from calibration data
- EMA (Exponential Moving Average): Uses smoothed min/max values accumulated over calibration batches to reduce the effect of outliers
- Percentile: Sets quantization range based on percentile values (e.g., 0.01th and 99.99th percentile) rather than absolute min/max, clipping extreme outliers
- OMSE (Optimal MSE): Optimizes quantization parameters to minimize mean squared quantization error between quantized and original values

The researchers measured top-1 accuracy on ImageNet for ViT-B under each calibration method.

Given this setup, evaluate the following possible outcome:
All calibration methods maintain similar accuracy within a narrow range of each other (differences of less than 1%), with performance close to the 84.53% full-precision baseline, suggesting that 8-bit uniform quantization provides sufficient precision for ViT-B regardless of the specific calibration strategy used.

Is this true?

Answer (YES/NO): NO